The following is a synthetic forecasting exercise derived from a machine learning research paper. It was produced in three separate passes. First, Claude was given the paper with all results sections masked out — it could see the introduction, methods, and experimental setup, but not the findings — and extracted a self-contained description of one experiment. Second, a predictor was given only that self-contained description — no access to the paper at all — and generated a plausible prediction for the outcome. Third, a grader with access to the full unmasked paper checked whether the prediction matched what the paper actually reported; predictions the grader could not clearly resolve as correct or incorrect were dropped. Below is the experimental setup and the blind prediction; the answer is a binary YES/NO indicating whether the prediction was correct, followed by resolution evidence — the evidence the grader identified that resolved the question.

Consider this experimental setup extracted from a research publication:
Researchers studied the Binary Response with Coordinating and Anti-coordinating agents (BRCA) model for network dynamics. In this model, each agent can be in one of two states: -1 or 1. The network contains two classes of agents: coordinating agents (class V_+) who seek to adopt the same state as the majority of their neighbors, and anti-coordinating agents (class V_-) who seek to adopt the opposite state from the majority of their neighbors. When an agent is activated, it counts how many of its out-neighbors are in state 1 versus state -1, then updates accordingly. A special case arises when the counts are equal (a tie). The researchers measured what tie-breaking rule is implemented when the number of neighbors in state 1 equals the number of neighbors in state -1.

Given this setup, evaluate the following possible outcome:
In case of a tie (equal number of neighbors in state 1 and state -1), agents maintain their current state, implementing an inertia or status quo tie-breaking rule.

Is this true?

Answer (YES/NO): NO